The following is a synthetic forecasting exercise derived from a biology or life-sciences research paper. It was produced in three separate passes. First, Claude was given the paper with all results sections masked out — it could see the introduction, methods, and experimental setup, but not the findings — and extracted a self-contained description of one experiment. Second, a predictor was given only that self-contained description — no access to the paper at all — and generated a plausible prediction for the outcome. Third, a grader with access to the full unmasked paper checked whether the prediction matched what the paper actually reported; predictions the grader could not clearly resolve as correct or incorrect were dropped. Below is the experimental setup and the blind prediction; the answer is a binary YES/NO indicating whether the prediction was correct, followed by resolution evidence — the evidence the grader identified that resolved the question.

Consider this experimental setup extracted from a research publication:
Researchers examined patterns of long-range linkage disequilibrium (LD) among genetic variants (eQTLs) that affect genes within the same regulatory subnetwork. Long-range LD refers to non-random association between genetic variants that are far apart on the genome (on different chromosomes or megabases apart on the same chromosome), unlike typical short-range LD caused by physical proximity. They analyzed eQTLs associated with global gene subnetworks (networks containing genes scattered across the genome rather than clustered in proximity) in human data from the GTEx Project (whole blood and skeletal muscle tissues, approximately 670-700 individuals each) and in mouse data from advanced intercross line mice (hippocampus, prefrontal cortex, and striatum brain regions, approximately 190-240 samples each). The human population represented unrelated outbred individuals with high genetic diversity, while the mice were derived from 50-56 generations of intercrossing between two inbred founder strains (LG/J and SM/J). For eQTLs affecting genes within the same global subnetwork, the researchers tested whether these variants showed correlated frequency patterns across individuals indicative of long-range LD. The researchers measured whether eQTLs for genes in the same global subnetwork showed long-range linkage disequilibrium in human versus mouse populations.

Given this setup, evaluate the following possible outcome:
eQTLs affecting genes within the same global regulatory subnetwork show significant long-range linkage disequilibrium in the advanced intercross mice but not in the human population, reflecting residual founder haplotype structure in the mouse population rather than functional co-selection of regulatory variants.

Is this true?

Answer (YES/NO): NO